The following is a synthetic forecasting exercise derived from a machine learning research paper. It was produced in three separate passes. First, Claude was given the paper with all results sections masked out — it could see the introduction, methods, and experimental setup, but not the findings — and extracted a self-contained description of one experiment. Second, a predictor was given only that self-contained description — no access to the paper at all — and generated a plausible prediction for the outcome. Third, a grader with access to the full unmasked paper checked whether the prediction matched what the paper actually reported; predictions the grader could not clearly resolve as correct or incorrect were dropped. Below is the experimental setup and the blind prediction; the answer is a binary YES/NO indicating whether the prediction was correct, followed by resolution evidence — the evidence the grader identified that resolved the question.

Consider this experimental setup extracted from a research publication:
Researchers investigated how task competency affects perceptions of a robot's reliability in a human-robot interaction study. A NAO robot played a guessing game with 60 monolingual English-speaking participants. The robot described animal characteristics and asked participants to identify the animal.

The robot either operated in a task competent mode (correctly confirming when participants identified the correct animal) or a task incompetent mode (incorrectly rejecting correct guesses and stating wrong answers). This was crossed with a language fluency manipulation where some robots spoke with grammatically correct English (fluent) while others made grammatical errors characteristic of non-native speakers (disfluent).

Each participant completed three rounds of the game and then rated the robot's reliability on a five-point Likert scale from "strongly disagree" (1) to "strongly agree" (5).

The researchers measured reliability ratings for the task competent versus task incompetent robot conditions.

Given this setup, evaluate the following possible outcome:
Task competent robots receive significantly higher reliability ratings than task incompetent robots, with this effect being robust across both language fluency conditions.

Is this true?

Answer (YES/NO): NO